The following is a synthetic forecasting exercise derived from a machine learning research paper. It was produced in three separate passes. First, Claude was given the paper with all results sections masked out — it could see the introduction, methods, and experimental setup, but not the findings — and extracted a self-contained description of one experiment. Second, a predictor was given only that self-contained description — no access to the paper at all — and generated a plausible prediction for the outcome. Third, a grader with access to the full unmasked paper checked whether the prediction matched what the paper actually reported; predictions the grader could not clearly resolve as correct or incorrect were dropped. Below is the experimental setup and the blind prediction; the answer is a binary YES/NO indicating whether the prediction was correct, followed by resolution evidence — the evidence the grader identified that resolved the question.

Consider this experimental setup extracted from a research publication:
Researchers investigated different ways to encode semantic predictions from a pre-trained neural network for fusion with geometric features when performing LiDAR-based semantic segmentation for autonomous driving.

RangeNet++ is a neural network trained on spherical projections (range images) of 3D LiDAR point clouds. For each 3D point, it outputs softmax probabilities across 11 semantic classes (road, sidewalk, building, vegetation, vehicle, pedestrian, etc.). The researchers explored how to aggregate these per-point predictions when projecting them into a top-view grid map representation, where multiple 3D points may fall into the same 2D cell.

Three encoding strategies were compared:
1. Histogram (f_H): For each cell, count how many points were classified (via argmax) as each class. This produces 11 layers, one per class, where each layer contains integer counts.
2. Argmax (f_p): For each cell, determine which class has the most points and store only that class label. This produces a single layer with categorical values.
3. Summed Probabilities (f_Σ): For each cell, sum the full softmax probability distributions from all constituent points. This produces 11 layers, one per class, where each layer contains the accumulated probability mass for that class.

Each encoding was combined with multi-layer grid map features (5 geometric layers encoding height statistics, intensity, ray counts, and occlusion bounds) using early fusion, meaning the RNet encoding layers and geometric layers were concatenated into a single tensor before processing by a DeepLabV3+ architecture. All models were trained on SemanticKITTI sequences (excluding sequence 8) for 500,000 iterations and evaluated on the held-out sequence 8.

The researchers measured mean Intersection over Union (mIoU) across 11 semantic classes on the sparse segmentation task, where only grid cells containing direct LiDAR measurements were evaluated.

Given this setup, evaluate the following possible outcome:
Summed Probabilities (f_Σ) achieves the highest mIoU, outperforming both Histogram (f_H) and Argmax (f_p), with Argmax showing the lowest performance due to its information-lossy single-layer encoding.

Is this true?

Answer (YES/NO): NO